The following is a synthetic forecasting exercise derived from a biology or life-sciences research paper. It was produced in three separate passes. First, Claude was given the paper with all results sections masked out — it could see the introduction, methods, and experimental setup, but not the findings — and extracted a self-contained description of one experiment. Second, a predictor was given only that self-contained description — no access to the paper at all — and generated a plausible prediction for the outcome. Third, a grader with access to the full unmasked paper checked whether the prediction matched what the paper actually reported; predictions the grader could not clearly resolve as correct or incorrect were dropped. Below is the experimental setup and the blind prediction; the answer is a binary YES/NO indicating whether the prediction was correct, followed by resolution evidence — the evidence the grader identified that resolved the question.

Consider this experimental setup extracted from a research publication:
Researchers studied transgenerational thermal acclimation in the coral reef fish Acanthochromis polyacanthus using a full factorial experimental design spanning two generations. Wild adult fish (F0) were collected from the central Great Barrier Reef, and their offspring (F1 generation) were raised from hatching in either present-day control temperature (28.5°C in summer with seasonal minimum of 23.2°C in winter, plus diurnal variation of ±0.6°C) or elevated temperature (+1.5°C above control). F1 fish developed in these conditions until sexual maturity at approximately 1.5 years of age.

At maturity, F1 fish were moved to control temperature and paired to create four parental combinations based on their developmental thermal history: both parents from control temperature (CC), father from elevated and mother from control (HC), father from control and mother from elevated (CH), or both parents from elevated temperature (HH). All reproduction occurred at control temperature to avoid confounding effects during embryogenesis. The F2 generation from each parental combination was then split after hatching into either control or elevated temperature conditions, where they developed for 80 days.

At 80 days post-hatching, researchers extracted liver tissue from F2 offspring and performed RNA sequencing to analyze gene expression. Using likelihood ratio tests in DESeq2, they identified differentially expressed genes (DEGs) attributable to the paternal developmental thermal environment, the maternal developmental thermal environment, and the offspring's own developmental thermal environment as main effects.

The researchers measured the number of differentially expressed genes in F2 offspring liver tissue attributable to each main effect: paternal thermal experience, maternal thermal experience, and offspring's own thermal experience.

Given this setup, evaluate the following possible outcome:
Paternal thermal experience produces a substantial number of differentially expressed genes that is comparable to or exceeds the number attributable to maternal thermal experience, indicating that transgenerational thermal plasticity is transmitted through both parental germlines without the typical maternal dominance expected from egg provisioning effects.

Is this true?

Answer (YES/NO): YES